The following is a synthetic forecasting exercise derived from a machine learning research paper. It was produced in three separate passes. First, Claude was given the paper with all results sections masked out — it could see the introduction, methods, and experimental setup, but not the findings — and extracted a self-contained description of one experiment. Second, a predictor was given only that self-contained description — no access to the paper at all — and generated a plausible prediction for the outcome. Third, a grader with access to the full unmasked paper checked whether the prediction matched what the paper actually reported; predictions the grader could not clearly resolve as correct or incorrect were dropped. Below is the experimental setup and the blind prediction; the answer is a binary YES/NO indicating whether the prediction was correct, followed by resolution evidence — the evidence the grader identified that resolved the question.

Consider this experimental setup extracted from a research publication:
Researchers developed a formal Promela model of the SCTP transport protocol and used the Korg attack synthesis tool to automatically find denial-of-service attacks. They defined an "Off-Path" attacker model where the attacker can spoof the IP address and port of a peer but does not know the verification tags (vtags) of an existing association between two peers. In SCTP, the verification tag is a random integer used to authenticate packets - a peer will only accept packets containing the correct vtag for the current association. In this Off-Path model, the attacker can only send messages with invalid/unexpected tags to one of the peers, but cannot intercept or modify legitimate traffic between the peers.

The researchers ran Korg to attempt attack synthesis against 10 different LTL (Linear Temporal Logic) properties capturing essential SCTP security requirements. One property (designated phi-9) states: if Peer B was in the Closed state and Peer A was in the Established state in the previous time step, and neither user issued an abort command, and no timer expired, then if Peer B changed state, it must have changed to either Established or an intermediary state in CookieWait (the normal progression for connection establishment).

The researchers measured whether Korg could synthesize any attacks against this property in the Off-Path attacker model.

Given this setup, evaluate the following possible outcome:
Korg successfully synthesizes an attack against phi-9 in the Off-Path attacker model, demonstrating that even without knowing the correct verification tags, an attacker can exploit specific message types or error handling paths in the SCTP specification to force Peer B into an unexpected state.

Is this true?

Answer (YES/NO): YES